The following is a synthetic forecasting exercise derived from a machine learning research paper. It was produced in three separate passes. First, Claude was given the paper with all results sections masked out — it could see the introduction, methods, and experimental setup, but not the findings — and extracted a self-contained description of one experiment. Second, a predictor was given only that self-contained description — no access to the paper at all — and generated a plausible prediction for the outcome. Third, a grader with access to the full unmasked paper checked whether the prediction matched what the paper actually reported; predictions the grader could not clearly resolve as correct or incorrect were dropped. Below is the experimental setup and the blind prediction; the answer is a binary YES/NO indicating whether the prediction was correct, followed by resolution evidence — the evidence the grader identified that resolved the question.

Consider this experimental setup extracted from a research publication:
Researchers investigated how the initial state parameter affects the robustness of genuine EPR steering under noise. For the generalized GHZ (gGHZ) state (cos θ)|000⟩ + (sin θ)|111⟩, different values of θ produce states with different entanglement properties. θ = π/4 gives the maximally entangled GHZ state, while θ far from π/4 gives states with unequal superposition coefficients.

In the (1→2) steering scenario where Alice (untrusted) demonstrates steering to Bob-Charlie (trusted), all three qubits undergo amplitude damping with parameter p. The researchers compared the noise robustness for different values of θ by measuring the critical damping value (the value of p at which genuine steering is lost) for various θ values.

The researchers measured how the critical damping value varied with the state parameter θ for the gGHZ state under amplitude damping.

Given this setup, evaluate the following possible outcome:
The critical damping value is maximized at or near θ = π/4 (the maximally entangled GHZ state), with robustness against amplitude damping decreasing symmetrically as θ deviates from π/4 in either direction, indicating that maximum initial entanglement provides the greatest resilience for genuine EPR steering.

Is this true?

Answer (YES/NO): NO